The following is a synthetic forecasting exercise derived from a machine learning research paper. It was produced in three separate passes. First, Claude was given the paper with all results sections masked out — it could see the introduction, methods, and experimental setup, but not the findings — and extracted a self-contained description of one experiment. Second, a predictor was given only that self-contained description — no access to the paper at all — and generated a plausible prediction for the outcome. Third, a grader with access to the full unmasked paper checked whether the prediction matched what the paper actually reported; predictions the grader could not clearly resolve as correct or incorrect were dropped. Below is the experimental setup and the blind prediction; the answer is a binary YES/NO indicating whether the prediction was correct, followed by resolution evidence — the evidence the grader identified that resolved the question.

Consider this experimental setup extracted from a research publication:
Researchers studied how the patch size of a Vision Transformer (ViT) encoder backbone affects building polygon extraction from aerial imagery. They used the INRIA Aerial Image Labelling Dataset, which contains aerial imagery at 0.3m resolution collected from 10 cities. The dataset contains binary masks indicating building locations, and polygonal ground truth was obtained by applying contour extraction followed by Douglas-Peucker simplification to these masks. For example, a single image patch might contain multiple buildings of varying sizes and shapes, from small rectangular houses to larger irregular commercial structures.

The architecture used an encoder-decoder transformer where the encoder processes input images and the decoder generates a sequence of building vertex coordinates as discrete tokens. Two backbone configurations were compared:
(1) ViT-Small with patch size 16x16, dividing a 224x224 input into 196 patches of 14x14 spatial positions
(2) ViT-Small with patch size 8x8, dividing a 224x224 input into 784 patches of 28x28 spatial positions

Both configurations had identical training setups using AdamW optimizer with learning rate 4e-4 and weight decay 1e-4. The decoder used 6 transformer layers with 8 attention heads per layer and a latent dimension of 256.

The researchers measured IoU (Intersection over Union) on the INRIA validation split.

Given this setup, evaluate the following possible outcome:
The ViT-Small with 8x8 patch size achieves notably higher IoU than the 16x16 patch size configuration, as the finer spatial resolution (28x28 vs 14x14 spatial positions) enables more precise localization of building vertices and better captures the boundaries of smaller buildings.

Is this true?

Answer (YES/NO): YES